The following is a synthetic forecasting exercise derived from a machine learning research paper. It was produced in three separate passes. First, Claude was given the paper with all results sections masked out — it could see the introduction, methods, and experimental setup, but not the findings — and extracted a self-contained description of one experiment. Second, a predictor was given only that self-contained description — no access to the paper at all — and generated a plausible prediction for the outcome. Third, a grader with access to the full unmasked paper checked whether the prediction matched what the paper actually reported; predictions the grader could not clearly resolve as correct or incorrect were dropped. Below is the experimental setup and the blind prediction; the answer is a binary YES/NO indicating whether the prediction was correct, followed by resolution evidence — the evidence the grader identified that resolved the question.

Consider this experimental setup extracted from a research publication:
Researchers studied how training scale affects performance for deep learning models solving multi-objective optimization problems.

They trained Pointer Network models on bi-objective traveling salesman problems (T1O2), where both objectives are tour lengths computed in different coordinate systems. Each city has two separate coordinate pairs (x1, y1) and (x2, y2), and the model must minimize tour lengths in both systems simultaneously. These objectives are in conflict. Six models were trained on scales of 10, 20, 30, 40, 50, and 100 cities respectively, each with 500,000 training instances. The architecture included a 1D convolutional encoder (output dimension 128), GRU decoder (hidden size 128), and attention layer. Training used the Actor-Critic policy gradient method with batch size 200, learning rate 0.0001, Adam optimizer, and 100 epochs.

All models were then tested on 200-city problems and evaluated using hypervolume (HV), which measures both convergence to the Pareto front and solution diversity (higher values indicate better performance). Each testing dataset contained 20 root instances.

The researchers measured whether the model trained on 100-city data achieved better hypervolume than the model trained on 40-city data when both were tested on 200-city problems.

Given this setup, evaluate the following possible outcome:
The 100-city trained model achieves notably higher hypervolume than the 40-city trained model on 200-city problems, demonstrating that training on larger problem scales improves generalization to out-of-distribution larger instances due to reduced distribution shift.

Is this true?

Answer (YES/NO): NO